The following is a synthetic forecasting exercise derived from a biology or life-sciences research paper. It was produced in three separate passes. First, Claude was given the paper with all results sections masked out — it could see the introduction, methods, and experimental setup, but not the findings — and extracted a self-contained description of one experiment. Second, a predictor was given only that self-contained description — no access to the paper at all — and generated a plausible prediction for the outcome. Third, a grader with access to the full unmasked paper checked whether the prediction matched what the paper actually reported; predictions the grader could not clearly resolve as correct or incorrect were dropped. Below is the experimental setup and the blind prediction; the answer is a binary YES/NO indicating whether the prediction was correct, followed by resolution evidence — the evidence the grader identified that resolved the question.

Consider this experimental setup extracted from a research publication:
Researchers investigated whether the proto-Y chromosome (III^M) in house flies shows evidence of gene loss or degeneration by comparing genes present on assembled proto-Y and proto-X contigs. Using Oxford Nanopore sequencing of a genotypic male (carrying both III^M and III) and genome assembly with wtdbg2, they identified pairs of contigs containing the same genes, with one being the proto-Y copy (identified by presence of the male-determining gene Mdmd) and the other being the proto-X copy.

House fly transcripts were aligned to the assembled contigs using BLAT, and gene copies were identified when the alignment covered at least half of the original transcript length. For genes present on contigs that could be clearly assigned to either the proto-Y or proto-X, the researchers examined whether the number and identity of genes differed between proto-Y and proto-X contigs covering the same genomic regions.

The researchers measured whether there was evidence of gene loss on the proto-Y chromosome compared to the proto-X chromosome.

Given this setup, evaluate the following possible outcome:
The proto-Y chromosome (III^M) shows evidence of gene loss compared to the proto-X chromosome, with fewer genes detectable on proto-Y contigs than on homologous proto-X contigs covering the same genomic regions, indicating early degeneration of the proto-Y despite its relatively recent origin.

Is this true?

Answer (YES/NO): NO